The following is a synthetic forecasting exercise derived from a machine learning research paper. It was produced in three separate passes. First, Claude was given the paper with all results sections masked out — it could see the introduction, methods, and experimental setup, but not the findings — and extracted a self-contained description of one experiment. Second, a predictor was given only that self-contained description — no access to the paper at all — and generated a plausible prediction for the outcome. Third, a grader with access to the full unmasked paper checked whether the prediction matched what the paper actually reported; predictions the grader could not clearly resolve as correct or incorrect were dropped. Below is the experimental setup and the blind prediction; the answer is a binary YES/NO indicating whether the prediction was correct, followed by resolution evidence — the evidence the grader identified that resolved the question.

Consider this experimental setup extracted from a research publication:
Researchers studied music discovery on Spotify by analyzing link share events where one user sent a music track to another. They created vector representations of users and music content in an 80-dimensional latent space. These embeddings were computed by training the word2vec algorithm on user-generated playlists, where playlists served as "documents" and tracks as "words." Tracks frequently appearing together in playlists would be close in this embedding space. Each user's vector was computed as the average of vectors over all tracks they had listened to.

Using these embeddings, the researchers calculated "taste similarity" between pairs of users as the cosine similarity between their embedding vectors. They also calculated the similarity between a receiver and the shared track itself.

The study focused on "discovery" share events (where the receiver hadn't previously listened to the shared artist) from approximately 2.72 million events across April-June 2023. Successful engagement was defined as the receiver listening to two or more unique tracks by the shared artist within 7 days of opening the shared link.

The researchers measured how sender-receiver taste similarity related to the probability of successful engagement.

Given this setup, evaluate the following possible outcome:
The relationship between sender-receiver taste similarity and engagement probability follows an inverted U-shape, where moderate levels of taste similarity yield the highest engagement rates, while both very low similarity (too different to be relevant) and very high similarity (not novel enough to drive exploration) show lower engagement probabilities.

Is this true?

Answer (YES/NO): NO